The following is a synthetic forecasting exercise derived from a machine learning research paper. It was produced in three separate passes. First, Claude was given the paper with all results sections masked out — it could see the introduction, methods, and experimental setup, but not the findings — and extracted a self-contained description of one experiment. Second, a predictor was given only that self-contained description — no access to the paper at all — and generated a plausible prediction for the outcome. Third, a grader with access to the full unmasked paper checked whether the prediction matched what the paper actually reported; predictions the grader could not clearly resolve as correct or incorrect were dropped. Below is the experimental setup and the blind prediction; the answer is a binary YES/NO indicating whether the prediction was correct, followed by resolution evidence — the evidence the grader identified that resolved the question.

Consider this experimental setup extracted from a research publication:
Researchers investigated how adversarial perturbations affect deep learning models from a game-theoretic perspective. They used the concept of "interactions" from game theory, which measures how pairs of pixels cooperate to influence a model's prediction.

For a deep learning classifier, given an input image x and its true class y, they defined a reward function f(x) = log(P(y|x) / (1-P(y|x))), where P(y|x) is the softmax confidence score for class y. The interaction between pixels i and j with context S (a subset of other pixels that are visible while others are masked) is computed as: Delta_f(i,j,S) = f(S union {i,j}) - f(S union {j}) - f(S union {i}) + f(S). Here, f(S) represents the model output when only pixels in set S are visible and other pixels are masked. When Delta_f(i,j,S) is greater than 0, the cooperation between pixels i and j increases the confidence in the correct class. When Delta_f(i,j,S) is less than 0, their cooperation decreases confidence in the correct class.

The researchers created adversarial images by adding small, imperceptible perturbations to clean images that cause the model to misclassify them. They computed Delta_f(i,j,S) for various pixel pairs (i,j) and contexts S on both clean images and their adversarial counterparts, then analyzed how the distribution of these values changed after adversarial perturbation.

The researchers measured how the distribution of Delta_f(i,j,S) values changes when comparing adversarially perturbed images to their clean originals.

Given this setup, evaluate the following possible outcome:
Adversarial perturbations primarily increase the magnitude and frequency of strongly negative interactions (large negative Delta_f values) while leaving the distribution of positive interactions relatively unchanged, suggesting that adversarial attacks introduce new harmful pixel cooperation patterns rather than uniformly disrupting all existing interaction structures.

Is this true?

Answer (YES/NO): NO